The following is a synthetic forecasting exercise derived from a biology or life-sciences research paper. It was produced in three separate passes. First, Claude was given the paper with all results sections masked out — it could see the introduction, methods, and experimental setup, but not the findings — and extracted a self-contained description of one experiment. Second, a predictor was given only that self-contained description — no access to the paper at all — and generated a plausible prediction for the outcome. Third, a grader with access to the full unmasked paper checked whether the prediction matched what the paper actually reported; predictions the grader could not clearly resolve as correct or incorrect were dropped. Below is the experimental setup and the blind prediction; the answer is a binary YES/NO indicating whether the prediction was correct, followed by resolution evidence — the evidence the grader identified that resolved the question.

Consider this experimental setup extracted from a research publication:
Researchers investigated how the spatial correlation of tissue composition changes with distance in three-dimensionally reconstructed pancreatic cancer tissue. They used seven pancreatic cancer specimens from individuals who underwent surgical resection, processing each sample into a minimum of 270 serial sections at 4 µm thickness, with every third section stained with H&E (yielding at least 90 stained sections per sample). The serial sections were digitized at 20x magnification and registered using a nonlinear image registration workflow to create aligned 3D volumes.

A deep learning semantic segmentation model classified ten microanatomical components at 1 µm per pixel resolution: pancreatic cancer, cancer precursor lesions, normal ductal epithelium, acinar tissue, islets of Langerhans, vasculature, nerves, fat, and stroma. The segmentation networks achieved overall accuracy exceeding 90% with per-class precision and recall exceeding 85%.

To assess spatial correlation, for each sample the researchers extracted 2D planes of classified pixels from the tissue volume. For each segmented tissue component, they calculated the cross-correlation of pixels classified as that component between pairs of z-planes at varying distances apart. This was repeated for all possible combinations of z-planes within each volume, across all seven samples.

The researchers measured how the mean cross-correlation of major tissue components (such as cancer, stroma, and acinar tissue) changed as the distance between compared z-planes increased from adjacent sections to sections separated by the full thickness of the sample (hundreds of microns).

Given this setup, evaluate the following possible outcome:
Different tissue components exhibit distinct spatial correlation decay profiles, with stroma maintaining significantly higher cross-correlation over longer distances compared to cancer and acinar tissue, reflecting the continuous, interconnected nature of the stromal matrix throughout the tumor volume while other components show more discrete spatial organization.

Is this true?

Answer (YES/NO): NO